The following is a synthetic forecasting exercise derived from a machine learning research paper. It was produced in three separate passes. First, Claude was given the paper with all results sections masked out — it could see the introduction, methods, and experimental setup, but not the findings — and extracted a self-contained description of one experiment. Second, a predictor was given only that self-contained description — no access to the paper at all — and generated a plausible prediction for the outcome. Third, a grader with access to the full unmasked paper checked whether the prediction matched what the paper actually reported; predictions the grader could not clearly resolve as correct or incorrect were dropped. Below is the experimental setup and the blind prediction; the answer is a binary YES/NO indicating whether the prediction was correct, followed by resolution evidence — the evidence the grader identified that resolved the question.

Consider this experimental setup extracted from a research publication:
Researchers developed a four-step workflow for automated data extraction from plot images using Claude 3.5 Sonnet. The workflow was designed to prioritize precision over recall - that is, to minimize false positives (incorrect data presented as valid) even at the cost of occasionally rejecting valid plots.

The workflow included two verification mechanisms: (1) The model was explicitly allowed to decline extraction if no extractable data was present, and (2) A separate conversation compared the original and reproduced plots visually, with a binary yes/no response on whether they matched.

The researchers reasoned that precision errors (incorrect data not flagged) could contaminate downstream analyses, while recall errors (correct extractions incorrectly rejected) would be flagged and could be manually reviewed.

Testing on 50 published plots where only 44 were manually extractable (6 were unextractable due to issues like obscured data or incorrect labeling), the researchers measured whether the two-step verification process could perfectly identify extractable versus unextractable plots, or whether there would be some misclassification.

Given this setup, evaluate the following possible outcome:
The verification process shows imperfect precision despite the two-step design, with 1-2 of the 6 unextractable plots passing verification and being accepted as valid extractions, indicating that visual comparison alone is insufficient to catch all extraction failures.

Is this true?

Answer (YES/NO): NO